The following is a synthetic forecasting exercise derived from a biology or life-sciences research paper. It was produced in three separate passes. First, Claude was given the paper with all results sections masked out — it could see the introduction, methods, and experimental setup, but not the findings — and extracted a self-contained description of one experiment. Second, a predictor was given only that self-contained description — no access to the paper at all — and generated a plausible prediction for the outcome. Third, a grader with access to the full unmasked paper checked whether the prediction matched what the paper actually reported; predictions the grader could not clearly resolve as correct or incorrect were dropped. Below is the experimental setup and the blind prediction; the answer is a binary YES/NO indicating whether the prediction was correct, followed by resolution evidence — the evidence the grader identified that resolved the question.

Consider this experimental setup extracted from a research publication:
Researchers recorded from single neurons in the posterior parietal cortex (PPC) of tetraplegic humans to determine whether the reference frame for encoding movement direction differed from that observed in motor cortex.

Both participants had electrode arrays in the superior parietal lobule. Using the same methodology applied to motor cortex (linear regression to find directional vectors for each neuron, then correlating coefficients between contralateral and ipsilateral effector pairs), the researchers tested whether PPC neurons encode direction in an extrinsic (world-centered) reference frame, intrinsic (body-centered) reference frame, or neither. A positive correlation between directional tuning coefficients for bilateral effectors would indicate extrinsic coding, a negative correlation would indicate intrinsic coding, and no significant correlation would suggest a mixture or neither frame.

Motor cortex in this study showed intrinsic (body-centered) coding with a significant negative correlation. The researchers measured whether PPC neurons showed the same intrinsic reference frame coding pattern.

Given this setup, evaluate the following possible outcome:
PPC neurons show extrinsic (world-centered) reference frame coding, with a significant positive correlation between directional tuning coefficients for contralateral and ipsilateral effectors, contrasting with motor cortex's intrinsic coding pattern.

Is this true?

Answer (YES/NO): NO